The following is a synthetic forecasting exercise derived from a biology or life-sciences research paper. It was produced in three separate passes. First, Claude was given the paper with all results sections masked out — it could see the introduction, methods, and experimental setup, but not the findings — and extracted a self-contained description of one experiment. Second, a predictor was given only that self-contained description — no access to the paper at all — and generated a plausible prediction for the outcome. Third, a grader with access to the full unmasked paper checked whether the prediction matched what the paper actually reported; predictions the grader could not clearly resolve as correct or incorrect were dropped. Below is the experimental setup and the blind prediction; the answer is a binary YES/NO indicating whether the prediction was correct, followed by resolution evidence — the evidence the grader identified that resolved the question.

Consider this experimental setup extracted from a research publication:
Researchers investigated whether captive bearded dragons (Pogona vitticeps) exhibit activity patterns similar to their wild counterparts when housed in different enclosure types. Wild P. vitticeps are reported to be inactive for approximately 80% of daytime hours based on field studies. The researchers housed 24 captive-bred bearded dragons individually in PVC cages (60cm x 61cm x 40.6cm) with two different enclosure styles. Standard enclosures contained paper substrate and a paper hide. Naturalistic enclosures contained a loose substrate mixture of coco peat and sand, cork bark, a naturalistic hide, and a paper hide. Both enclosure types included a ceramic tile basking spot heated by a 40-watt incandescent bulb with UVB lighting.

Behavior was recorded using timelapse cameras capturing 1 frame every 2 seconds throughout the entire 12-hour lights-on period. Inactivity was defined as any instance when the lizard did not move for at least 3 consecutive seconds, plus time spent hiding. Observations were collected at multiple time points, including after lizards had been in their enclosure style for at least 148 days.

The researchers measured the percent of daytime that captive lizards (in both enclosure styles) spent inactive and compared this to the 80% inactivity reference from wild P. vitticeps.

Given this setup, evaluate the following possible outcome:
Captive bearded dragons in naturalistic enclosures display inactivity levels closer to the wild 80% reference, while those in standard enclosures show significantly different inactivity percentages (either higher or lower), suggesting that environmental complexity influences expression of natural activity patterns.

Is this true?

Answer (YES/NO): NO